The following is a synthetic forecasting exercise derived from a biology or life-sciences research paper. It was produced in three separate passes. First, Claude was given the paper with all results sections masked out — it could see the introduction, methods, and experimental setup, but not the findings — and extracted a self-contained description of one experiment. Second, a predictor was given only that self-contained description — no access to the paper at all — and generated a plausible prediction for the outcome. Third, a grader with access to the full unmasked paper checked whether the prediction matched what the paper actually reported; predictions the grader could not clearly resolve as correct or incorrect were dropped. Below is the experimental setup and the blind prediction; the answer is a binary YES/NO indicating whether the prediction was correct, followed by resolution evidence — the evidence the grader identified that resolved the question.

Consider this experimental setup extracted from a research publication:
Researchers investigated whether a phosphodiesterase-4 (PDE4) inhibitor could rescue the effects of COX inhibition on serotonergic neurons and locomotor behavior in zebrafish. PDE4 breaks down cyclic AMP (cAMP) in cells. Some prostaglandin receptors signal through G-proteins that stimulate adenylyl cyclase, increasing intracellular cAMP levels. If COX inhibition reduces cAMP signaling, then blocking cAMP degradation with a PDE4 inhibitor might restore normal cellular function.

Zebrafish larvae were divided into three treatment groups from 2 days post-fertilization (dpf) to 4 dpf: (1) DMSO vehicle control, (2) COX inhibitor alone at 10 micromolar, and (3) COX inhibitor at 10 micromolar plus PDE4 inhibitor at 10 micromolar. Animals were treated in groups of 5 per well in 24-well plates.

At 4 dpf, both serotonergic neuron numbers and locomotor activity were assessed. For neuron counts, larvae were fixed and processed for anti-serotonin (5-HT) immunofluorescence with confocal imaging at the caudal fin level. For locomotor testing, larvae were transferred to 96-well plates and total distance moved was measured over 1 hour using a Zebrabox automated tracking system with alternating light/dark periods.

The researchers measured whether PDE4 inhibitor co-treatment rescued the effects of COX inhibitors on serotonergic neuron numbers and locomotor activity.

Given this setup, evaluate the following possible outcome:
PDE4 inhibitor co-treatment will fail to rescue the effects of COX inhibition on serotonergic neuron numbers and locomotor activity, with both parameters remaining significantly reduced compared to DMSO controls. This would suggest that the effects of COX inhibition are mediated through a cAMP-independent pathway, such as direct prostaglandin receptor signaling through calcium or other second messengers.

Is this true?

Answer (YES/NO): NO